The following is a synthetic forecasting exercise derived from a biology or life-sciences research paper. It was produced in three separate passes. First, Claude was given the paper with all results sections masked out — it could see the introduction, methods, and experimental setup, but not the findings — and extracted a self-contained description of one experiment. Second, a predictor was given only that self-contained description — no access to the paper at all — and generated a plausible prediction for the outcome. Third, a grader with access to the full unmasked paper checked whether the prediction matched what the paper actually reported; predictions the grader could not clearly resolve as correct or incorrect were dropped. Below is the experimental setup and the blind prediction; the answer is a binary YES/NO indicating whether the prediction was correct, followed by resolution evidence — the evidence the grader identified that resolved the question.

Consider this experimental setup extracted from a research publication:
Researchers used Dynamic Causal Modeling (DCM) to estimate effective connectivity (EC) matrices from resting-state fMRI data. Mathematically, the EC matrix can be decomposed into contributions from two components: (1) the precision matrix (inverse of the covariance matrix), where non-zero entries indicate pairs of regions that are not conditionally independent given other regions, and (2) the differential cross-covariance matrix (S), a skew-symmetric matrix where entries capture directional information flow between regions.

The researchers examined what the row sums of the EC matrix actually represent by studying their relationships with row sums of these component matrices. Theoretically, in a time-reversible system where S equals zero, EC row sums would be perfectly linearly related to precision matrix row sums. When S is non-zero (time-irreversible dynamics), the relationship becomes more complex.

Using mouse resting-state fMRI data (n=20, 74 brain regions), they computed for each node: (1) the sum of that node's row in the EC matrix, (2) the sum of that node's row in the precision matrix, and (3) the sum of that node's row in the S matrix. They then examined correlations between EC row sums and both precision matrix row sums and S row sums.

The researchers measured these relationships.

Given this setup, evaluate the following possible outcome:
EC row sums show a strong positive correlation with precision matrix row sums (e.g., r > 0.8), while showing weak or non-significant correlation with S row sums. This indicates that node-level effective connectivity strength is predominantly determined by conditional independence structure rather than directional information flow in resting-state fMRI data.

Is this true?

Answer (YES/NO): NO